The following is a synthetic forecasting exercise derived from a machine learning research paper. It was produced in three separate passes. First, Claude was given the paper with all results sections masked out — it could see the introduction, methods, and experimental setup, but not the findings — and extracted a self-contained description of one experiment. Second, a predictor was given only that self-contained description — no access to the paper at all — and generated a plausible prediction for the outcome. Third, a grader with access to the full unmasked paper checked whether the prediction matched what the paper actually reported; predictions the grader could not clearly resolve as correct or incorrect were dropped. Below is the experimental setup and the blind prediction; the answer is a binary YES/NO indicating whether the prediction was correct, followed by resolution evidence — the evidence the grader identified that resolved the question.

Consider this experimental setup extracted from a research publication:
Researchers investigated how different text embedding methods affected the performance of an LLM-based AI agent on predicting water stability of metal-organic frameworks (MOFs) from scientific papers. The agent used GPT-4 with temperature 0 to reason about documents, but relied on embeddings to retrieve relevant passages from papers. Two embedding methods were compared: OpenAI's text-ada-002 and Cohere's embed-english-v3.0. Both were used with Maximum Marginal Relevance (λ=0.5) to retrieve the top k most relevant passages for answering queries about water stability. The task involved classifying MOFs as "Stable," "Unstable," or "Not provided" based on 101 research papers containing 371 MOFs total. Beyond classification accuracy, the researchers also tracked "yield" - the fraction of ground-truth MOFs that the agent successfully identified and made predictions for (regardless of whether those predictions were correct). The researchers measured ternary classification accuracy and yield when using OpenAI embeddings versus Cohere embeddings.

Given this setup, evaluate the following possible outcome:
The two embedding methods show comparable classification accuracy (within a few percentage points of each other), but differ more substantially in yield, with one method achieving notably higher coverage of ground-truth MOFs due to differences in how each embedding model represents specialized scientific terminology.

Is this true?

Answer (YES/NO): YES